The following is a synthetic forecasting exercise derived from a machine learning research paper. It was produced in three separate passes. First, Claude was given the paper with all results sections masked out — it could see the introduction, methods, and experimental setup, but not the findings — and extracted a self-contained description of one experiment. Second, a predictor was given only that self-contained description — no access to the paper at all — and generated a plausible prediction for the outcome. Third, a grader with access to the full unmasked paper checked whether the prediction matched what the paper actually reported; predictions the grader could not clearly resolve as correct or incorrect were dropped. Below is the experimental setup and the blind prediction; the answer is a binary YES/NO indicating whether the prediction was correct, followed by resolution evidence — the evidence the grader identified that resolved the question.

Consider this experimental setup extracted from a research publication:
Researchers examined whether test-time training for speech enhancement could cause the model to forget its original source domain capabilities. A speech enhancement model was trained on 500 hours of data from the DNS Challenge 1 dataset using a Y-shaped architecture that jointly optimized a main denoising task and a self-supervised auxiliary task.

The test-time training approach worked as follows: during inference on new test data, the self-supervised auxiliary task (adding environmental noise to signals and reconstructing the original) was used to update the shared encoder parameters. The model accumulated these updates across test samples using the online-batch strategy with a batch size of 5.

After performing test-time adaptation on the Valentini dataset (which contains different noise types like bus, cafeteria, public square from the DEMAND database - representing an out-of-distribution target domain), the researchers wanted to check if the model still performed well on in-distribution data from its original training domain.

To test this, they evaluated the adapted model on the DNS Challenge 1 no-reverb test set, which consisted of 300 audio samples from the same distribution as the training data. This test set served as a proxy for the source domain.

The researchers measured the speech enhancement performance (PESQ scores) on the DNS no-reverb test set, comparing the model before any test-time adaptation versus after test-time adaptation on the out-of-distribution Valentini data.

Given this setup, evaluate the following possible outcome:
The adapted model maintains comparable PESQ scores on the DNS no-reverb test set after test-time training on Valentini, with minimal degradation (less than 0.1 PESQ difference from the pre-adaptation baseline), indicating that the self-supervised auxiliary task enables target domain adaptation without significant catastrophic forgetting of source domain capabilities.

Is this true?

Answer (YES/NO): YES